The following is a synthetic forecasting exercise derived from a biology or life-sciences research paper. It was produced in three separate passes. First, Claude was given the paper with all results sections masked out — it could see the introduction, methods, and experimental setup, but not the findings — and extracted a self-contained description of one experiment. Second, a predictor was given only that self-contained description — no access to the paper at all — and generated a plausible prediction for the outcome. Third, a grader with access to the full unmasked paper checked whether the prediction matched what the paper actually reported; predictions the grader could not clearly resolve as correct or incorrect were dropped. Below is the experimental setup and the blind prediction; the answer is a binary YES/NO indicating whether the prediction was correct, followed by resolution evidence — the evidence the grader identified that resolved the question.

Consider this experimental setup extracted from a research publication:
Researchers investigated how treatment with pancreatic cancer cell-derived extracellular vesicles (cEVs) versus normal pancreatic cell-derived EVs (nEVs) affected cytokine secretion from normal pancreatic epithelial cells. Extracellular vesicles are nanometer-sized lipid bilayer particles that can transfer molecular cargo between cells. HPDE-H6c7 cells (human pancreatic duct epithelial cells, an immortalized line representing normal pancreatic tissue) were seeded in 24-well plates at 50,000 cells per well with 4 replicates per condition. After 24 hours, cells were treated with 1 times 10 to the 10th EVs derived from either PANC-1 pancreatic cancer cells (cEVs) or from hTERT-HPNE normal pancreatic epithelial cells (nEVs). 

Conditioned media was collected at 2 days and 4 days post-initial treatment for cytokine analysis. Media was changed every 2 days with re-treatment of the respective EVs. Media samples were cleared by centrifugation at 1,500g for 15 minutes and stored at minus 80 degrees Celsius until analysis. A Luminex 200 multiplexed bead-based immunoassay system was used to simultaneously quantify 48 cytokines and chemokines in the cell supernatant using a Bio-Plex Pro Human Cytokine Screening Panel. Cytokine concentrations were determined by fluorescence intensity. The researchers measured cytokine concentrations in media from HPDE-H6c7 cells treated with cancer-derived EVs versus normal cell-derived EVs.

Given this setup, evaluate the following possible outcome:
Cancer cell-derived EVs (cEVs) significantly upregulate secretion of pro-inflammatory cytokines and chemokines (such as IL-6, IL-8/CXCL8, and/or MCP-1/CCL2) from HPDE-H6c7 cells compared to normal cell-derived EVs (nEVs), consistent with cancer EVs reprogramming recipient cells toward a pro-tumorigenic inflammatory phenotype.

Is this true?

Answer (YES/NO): NO